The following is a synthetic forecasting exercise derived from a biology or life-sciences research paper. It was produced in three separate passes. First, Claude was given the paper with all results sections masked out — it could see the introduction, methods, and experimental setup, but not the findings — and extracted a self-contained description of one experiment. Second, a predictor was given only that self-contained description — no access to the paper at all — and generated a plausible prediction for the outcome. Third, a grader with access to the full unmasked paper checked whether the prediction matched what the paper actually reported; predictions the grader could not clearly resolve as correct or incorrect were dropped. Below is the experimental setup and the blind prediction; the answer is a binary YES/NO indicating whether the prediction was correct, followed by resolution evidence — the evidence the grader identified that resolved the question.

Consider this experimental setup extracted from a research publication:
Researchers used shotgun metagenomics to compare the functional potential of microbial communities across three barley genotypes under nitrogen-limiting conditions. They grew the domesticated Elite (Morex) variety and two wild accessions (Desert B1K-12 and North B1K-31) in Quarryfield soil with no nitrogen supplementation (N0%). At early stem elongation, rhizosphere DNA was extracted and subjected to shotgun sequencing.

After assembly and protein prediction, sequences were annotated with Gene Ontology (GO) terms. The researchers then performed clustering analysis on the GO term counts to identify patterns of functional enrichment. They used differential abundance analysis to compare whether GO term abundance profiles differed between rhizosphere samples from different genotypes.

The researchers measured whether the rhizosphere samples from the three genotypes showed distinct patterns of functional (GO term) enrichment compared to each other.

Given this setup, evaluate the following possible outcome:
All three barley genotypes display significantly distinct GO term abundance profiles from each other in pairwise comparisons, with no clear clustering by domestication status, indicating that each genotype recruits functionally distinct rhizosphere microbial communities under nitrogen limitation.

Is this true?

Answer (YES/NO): NO